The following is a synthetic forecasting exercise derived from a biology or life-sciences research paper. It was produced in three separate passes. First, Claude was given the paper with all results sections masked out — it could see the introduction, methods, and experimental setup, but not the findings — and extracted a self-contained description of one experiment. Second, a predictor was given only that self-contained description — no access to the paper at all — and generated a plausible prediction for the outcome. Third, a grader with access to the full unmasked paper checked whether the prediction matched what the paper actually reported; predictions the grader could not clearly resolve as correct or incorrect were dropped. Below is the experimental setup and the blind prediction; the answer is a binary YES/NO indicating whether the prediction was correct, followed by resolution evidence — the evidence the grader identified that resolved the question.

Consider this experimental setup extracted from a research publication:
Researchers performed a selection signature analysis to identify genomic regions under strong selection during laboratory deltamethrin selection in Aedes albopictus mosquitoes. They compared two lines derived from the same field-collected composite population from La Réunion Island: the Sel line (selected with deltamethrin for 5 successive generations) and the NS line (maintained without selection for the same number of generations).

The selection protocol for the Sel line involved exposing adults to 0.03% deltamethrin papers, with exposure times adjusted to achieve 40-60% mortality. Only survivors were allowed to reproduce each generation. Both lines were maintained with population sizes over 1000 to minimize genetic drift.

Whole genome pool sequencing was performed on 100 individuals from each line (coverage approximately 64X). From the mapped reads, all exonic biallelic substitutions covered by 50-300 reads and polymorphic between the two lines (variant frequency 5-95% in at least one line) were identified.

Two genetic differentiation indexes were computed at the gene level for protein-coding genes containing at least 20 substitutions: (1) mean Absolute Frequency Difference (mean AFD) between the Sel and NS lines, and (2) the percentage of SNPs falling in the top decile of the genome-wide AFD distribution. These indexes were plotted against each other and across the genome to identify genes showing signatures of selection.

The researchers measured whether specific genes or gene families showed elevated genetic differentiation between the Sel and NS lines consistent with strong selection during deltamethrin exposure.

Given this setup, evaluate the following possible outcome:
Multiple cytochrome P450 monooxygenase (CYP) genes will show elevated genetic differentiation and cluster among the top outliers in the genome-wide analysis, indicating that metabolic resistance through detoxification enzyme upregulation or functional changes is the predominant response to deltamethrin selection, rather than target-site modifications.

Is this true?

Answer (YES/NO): NO